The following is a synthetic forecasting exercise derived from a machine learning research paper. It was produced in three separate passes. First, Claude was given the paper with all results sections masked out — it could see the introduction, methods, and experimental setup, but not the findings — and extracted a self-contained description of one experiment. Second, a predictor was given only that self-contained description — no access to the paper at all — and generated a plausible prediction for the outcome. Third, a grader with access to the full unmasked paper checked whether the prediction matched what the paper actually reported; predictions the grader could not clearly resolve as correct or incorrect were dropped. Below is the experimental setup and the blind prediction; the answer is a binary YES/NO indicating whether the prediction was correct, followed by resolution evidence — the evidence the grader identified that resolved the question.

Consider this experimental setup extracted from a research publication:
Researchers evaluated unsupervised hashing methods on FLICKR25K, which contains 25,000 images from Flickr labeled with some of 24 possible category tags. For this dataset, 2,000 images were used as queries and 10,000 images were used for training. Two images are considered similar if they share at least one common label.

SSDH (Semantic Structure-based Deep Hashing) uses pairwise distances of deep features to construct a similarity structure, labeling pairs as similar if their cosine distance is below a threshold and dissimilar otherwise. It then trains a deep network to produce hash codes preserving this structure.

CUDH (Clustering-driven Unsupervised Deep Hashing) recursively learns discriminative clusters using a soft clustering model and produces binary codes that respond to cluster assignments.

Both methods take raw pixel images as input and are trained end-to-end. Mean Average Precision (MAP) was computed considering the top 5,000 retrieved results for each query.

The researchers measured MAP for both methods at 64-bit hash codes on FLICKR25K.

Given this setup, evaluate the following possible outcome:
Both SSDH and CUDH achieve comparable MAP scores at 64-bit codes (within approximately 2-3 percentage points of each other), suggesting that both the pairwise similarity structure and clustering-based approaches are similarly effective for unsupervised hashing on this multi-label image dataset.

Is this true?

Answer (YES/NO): YES